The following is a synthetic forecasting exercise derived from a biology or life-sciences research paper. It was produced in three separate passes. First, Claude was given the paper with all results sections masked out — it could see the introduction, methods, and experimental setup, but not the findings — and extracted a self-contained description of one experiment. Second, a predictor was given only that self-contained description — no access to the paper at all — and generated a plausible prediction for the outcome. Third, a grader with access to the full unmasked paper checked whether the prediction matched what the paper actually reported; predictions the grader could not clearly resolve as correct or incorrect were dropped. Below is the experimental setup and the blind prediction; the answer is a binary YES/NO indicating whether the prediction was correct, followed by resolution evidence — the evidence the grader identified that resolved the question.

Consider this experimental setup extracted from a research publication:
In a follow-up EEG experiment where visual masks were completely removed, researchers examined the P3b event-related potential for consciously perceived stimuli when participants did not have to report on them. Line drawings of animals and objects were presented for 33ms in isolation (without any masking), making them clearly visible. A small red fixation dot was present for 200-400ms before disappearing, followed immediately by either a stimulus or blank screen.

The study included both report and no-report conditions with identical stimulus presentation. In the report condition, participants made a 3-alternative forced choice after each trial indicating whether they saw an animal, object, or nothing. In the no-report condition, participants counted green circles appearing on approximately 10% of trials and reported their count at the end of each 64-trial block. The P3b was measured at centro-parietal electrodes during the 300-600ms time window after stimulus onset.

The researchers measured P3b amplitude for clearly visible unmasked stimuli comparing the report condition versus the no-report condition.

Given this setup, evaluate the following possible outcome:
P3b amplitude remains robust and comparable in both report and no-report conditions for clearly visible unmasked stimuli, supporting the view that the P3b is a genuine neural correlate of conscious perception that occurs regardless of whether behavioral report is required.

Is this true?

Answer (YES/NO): NO